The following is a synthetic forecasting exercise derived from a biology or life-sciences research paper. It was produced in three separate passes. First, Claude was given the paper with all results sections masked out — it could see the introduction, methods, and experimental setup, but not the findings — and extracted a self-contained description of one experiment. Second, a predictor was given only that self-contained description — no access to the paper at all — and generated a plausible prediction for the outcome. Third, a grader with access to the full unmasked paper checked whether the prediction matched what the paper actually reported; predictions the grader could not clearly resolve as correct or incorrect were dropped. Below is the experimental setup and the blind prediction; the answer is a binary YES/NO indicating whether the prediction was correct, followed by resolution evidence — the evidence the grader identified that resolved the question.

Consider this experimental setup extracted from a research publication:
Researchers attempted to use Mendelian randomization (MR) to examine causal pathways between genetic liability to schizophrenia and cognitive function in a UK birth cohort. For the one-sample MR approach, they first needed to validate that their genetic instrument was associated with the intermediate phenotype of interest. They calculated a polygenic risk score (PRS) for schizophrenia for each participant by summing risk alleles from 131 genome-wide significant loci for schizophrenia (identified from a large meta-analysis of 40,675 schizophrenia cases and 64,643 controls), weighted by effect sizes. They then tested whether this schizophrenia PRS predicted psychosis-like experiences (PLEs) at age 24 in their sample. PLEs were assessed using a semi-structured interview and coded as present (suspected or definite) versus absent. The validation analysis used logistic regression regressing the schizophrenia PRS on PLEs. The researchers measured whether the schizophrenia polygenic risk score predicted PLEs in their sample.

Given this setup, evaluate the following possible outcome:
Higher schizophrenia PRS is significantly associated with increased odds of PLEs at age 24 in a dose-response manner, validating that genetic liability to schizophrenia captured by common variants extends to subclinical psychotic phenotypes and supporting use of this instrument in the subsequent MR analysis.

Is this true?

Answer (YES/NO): NO